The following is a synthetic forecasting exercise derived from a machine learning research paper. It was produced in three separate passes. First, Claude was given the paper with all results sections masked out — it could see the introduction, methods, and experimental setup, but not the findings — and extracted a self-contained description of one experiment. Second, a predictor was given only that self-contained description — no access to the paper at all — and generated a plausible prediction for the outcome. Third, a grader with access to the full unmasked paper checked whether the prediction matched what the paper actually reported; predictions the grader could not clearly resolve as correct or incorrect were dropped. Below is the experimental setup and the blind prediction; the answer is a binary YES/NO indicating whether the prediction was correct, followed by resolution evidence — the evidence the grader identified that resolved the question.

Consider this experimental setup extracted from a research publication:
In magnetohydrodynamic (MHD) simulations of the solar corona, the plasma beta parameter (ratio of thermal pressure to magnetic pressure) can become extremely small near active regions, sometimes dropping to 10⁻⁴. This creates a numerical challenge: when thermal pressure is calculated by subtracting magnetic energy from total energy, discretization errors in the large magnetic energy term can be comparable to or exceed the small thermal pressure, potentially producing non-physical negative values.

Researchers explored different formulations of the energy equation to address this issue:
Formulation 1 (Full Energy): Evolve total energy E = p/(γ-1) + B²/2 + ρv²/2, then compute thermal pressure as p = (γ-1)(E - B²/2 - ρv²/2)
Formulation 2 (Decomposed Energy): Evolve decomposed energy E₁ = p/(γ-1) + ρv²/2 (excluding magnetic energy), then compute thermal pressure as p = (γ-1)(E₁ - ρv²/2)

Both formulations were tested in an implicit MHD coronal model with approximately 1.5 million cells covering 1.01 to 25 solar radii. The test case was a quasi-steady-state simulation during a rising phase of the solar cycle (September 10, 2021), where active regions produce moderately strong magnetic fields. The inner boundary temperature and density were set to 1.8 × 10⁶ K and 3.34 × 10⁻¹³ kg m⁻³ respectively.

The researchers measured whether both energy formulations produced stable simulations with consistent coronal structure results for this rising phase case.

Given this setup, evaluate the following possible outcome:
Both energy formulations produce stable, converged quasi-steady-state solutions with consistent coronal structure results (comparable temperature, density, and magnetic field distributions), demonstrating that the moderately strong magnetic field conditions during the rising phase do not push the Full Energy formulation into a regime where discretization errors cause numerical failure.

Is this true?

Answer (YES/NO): YES